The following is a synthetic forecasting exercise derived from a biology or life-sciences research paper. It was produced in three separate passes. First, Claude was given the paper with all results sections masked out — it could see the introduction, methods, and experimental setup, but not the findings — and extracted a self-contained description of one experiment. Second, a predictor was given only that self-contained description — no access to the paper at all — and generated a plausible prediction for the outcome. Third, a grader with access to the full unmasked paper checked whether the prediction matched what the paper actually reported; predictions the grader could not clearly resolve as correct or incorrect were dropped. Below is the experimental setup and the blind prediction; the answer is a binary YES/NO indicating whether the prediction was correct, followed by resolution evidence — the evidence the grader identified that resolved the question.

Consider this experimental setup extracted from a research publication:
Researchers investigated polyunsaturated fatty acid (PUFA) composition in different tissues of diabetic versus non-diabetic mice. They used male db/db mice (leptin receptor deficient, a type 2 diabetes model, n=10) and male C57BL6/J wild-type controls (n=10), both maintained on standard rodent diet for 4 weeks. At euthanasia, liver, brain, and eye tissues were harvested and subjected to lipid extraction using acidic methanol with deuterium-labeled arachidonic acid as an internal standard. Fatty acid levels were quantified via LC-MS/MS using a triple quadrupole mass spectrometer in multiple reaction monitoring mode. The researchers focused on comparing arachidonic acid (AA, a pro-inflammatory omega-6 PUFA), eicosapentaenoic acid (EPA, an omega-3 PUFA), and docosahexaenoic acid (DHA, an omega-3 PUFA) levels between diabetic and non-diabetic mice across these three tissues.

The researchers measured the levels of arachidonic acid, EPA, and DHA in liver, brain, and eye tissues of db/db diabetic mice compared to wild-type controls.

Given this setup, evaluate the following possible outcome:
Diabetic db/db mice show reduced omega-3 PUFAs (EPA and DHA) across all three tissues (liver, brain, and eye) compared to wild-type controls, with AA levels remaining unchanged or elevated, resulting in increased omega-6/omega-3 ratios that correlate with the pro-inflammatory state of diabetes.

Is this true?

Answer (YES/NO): NO